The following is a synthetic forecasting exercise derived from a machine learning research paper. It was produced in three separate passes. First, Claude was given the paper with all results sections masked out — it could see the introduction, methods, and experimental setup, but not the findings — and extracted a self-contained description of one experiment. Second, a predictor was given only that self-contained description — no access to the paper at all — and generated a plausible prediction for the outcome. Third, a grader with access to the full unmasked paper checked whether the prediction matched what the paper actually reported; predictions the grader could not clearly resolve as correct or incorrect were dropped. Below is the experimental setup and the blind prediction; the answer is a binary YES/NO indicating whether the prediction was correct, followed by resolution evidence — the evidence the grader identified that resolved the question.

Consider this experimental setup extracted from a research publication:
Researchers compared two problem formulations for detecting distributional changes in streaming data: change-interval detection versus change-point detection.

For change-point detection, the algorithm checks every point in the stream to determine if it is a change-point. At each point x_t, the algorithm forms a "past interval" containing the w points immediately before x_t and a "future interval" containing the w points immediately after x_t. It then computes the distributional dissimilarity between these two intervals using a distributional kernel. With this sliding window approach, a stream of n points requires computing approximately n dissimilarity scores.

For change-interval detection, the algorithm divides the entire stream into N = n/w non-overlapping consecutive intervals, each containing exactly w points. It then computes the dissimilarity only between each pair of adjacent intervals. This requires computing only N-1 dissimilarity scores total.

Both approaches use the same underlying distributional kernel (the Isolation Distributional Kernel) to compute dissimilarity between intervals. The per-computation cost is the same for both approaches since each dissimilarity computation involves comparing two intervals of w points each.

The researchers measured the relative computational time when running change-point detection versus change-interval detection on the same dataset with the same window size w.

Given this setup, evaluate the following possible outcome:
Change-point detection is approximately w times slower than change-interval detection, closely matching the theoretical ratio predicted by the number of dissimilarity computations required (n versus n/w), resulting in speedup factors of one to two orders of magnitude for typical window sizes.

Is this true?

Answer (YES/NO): YES